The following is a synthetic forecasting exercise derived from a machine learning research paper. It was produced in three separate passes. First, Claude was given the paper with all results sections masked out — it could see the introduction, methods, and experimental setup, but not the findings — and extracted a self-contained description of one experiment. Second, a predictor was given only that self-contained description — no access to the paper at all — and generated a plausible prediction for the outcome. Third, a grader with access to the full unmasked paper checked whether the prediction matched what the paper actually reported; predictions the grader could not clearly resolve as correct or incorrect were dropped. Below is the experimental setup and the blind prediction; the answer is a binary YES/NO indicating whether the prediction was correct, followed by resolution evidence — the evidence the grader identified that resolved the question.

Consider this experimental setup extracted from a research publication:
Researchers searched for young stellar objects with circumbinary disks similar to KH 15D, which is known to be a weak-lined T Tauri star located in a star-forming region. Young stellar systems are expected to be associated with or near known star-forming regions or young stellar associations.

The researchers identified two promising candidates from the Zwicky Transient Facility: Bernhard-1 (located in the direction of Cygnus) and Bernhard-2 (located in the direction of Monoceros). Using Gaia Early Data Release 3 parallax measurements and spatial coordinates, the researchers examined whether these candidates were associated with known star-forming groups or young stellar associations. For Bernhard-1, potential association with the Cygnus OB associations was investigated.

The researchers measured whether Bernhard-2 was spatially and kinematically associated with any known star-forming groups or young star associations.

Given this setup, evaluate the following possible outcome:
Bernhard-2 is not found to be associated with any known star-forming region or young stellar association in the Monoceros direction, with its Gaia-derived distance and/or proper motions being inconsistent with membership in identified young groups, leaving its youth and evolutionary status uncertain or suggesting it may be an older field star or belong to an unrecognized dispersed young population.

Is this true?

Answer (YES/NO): YES